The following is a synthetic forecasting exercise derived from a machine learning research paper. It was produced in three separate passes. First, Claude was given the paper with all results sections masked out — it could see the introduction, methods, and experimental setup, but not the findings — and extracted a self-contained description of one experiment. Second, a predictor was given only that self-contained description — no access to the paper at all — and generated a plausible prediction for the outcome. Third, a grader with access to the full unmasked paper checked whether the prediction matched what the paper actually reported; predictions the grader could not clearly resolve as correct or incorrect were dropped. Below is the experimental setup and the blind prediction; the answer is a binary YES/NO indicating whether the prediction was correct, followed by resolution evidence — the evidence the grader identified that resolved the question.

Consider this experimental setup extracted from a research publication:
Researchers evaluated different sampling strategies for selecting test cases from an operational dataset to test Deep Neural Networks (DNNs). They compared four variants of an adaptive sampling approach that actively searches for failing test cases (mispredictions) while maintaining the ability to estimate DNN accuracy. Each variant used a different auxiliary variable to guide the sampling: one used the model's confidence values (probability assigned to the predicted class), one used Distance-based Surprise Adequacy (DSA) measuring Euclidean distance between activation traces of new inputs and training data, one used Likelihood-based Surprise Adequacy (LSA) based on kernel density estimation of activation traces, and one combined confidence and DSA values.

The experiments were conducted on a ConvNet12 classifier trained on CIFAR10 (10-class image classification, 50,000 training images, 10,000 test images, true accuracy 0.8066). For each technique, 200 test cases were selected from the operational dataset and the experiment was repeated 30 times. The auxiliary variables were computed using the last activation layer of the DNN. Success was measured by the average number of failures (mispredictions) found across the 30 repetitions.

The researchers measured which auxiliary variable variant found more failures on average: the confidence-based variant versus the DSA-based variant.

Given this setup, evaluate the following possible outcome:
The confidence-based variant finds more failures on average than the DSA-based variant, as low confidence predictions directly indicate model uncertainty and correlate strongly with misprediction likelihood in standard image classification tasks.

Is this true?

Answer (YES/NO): YES